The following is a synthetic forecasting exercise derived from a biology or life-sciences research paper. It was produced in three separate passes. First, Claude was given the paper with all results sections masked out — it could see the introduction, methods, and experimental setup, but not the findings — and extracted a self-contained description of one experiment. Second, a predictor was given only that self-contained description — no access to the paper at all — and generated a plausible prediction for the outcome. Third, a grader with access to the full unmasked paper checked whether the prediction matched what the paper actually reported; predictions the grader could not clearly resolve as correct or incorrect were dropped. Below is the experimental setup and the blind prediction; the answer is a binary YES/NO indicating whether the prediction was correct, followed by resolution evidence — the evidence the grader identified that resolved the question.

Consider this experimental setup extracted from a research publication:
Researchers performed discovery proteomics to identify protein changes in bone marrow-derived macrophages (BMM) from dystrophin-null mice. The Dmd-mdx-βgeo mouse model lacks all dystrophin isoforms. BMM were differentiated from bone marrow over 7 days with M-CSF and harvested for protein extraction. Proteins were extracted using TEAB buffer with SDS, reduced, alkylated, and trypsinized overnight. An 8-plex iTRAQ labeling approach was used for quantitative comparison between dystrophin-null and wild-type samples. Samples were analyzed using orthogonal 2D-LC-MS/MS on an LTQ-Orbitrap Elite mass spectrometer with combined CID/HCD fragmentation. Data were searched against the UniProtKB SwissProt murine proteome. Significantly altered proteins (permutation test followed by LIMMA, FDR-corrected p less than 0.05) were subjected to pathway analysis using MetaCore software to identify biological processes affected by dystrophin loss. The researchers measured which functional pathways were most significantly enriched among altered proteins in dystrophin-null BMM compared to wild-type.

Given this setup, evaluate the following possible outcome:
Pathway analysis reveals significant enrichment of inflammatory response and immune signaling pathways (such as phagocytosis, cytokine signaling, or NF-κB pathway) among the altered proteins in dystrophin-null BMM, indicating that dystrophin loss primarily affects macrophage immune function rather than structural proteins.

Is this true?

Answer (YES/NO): NO